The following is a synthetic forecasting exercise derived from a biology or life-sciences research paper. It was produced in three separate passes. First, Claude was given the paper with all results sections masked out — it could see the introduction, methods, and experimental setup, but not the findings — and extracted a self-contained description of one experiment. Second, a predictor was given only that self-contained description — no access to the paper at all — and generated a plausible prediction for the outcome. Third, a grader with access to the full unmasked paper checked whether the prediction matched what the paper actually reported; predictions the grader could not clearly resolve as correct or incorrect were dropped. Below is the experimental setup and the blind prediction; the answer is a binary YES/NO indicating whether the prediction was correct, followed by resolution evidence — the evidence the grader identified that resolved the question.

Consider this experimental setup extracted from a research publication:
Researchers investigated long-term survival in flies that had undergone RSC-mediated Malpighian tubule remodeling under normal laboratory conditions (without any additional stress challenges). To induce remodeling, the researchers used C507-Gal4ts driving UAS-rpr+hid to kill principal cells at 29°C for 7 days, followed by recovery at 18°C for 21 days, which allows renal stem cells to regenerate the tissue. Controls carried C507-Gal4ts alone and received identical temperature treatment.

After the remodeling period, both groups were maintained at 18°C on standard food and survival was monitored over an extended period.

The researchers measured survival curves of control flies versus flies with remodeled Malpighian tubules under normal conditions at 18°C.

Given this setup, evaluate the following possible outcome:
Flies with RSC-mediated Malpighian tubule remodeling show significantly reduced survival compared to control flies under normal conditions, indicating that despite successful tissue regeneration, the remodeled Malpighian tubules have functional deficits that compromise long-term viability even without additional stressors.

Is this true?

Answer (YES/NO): NO